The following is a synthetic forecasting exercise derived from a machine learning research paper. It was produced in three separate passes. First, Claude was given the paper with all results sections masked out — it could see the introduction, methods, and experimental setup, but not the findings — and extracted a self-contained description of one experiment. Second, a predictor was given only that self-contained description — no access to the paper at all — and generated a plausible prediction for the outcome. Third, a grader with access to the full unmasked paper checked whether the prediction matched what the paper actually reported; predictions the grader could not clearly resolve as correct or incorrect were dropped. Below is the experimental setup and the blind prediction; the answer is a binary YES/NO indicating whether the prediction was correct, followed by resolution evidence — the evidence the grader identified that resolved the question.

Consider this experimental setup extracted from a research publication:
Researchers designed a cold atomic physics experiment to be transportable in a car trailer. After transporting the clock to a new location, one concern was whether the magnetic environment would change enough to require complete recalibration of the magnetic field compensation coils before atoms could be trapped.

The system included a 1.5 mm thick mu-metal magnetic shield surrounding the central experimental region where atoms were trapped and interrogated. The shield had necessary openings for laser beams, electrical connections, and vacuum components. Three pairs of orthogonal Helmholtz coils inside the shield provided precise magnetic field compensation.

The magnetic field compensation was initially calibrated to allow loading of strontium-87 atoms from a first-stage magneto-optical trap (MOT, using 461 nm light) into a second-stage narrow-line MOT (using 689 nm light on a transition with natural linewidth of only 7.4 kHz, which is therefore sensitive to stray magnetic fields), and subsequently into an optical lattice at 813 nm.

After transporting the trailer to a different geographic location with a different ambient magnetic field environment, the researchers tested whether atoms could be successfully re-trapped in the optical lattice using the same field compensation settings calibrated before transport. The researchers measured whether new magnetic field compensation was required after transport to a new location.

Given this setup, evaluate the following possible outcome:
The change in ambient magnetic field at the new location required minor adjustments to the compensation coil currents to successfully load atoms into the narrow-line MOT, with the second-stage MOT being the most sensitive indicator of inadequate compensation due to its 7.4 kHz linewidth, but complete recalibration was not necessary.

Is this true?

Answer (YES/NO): NO